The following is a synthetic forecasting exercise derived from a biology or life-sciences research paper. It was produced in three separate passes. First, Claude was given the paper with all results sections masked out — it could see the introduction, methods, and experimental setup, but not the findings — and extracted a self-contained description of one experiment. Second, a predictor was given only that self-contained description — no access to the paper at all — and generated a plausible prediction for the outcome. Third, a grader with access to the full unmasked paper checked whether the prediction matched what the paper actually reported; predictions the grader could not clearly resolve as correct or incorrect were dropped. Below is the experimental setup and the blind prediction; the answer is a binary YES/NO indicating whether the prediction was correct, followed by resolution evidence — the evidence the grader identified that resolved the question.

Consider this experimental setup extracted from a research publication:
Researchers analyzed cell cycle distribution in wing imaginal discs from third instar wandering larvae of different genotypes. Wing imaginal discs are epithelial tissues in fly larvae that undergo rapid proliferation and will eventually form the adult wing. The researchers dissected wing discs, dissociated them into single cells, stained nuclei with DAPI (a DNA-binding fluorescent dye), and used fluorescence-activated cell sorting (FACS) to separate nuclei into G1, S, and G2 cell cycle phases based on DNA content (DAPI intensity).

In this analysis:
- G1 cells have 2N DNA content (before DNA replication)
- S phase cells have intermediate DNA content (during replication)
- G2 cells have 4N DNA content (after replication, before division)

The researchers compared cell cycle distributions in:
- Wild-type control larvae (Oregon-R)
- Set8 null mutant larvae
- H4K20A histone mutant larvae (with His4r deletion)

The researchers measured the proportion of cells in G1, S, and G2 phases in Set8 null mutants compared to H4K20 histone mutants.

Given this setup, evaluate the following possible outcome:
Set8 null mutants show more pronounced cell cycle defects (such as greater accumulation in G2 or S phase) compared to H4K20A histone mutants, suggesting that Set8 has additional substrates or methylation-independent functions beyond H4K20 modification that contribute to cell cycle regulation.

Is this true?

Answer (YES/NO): YES